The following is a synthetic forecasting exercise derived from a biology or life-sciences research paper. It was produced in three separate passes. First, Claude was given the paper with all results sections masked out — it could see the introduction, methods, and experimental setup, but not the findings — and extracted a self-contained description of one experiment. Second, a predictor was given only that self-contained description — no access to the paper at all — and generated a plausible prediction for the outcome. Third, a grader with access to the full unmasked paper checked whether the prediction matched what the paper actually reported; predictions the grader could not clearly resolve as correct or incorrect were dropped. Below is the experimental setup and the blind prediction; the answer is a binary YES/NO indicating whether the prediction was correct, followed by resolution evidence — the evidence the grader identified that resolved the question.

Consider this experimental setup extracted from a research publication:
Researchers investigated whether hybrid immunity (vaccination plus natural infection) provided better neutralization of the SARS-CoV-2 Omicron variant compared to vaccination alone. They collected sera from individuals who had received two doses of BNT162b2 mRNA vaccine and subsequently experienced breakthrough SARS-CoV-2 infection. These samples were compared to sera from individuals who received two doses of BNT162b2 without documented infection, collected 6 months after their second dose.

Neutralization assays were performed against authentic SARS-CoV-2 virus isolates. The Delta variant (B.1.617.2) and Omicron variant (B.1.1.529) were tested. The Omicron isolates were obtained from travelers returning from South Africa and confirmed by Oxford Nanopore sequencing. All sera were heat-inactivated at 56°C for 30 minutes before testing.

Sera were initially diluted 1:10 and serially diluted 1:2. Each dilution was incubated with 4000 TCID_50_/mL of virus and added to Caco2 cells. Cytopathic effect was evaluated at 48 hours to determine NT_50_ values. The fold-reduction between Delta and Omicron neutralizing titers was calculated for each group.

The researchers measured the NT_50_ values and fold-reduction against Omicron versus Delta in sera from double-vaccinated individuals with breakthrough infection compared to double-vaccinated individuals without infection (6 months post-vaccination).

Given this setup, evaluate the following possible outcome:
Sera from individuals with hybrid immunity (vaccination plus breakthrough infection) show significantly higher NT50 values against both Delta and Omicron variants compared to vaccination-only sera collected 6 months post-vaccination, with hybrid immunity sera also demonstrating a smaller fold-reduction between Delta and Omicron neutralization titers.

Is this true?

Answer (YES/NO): NO